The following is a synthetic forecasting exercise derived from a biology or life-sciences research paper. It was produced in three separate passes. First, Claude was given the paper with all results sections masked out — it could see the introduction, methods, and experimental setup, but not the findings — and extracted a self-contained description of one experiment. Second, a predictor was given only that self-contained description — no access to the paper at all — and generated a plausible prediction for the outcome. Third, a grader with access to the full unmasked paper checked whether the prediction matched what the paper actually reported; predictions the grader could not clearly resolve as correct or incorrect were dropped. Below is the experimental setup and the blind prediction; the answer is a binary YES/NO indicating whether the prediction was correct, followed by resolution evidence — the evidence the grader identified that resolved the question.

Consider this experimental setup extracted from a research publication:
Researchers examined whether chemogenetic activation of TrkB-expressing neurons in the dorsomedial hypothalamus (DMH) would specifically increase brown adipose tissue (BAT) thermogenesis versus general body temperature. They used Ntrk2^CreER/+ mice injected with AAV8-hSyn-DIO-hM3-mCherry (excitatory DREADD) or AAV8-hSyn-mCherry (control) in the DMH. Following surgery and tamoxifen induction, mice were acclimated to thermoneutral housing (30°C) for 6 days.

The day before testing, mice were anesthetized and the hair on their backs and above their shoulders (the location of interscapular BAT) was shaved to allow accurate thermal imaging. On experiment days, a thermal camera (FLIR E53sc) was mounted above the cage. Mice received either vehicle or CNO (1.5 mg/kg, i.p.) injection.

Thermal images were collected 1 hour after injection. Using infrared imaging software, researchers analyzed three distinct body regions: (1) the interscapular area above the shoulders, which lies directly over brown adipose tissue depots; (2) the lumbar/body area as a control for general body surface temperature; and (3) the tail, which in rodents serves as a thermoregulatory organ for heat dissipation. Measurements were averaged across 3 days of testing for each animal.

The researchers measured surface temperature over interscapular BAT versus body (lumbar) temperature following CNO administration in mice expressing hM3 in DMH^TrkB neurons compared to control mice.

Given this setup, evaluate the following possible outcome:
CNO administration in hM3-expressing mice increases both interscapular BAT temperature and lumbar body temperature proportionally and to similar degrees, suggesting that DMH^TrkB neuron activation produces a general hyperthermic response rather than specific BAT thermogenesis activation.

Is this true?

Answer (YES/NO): NO